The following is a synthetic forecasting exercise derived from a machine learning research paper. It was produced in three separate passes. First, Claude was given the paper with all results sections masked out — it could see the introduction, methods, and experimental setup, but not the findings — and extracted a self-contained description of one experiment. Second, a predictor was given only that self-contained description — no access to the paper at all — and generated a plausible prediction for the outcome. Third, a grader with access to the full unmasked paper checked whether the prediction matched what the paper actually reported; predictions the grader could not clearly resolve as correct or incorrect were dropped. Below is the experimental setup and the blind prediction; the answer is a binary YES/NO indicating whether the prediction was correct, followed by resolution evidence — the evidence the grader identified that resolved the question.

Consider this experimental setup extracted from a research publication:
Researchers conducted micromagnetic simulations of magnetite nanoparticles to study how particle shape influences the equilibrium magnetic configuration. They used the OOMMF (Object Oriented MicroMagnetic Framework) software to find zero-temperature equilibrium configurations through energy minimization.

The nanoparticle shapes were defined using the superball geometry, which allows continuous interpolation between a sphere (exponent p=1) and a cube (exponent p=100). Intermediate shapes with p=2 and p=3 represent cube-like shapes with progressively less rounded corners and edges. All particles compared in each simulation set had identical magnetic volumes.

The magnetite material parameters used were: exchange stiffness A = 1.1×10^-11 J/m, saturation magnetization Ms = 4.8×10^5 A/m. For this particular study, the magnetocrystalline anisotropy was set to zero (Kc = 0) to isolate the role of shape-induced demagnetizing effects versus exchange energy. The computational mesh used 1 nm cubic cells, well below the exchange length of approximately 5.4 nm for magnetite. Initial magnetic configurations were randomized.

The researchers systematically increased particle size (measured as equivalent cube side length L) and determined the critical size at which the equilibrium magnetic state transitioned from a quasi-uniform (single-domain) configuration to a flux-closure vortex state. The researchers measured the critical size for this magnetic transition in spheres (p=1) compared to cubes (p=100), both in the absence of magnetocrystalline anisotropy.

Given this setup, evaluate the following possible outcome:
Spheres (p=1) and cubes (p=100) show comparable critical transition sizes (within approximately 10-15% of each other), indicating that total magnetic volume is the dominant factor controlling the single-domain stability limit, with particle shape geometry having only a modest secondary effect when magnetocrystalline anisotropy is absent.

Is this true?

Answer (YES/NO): NO